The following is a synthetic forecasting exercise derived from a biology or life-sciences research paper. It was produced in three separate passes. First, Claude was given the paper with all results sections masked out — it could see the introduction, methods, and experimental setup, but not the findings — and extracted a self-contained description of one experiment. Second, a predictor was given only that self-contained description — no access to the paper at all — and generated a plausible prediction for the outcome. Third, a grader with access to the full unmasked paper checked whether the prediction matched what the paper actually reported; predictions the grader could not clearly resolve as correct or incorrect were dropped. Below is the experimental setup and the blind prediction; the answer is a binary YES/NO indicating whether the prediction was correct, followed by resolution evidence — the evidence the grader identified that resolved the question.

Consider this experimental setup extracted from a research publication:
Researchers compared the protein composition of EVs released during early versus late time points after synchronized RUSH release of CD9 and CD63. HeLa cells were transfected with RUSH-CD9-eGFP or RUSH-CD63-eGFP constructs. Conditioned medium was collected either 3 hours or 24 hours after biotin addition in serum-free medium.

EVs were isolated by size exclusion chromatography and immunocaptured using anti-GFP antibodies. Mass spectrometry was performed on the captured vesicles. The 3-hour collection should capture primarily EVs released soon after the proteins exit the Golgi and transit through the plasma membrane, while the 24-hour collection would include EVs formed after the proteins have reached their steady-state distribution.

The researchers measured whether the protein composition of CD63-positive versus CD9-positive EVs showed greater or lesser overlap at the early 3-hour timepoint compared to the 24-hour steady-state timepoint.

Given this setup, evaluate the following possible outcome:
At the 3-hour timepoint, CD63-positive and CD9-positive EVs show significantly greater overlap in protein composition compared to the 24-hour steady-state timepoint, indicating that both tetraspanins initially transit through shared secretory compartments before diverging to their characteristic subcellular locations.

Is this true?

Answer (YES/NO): NO